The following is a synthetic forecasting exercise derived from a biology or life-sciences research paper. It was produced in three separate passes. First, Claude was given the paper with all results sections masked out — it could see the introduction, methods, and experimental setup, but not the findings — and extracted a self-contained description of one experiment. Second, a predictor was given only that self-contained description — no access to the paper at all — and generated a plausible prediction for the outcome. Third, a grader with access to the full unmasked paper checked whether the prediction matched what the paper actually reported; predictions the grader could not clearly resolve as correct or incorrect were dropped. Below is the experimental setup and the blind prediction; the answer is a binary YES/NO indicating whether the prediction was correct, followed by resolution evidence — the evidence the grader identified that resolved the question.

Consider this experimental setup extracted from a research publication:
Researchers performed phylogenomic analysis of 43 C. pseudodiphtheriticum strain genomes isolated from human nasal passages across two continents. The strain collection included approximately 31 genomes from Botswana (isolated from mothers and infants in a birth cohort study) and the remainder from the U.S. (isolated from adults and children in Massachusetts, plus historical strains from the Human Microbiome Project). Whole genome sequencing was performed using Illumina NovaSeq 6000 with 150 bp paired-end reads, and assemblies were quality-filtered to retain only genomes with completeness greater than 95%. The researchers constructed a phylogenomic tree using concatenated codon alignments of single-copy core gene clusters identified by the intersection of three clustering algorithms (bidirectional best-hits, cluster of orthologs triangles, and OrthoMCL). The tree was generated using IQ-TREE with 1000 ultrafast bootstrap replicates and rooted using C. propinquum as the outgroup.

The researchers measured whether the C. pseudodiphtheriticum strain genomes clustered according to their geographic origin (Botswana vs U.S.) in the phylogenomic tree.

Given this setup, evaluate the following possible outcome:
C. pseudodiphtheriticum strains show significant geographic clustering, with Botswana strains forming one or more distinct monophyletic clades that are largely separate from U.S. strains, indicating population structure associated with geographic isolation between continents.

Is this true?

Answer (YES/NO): YES